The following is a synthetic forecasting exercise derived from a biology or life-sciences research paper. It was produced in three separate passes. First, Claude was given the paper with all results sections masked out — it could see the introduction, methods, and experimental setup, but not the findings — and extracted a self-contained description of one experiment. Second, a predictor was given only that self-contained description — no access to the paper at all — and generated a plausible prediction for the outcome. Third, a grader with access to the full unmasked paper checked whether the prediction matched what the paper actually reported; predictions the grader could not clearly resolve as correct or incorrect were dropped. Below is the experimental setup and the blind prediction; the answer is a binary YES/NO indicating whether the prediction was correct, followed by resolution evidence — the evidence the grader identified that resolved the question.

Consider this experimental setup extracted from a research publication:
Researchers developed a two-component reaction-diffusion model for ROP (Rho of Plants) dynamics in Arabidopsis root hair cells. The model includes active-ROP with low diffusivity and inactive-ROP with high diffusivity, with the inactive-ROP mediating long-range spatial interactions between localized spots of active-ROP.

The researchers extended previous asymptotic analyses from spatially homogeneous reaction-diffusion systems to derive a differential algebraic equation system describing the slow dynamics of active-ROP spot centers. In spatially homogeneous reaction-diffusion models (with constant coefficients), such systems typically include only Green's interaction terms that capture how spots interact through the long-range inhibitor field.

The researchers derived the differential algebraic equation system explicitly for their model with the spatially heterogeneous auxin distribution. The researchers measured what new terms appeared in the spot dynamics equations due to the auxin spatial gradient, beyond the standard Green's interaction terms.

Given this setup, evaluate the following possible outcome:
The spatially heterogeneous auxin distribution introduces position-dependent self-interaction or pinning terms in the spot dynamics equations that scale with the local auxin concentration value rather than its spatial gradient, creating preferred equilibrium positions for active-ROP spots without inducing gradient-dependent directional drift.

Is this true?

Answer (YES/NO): NO